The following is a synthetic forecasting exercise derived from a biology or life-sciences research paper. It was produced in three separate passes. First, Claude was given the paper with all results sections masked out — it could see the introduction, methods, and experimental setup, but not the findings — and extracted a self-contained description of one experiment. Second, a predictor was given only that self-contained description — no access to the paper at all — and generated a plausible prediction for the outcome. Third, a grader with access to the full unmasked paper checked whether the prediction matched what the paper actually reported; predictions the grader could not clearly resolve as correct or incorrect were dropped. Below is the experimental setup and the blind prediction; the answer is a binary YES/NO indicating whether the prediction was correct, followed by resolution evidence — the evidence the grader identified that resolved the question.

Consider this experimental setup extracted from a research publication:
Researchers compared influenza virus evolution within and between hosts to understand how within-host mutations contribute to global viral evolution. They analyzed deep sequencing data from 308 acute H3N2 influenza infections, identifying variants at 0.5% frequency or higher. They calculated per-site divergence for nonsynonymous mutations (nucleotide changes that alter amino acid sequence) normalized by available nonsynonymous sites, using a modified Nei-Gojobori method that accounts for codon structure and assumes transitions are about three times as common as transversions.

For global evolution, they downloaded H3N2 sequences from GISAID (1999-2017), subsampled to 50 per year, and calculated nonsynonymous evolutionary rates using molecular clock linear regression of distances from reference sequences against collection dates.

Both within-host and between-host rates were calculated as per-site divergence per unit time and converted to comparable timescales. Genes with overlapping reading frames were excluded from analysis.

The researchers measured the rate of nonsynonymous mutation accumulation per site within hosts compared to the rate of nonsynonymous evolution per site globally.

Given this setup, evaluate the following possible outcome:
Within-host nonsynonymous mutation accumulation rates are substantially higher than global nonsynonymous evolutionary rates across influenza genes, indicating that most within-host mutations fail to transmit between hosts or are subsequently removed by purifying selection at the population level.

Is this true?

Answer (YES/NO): YES